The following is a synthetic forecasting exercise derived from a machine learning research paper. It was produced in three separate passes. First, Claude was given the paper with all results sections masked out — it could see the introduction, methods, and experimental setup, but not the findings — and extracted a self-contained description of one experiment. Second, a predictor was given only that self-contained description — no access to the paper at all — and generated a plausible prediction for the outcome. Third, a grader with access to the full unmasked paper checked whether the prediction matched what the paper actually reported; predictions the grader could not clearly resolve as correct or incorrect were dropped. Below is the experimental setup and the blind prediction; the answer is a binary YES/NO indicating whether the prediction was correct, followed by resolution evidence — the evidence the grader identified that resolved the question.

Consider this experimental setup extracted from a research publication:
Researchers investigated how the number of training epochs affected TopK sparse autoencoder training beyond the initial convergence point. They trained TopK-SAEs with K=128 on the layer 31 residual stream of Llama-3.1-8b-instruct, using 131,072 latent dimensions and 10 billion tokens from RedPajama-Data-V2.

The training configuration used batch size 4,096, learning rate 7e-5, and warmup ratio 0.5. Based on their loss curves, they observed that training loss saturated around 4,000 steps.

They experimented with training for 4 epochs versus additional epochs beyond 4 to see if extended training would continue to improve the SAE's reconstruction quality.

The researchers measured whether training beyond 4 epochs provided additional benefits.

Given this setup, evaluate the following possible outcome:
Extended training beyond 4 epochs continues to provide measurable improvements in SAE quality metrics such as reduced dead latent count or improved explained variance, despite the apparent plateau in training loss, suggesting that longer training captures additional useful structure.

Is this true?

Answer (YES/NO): NO